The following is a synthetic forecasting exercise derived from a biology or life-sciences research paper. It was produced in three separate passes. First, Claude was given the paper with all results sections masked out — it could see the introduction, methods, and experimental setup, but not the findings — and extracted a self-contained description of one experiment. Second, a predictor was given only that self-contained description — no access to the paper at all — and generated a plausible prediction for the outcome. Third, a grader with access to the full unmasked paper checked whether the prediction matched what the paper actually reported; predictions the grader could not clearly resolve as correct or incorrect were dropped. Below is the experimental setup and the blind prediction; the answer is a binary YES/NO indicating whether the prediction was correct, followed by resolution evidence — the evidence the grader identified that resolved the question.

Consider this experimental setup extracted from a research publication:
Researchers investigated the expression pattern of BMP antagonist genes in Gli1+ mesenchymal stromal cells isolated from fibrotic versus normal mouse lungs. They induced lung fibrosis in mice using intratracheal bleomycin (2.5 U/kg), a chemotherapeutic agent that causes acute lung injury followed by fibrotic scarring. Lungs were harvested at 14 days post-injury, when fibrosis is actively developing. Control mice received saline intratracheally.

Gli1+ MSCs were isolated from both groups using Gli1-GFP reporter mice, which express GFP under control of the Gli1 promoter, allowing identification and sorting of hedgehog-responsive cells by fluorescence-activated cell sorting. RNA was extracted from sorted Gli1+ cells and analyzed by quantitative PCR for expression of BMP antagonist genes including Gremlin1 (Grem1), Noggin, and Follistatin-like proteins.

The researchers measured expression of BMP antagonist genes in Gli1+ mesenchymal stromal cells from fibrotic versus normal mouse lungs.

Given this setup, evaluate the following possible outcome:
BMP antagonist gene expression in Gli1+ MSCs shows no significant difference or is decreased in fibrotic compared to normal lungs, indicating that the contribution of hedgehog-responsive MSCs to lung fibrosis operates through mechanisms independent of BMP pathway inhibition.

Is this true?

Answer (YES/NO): NO